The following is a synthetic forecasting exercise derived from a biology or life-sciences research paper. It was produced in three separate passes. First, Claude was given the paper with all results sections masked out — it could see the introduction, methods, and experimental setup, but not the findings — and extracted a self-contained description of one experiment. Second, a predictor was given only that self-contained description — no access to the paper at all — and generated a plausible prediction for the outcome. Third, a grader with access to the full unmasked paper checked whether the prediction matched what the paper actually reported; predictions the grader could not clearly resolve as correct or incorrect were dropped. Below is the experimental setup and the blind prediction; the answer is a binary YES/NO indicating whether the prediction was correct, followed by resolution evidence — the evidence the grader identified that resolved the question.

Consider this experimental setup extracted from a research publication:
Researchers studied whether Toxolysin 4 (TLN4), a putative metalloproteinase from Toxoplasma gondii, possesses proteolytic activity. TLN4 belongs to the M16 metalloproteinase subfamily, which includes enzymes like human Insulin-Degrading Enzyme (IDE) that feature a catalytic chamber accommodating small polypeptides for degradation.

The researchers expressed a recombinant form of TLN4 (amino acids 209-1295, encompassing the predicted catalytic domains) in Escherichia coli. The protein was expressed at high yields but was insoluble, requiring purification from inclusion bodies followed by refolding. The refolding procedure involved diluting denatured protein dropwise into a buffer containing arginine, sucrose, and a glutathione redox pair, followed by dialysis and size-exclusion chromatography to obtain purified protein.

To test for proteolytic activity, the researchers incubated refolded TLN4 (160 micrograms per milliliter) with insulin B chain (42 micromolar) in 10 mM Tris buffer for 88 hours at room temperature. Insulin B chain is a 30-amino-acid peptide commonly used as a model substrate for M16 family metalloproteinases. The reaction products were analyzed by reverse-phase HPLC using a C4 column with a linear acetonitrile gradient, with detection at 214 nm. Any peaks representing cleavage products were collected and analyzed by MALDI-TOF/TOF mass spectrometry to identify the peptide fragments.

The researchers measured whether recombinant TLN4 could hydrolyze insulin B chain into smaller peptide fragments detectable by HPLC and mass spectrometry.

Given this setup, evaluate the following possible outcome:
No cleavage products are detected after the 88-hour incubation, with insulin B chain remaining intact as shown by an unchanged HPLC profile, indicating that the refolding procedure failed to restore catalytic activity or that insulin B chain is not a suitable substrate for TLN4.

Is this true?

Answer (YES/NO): NO